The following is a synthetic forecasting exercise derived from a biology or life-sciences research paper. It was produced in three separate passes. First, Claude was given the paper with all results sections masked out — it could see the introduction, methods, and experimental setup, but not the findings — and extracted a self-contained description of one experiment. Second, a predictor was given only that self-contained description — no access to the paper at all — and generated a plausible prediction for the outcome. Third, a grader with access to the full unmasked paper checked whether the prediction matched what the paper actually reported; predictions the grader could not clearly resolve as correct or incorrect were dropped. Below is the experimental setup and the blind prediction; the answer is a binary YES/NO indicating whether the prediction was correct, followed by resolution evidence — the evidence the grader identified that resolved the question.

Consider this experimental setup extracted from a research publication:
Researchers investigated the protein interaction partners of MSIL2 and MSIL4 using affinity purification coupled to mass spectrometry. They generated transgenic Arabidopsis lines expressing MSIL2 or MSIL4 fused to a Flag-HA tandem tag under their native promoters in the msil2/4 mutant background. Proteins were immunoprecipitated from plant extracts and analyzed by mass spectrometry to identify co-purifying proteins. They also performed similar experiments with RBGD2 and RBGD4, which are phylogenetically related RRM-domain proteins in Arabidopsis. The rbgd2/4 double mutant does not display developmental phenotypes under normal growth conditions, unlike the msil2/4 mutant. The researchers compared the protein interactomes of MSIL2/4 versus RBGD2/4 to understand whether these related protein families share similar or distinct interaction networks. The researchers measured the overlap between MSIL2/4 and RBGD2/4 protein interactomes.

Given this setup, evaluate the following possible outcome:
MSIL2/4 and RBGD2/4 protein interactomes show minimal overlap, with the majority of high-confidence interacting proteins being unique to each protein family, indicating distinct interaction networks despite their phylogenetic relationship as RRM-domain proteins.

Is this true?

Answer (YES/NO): YES